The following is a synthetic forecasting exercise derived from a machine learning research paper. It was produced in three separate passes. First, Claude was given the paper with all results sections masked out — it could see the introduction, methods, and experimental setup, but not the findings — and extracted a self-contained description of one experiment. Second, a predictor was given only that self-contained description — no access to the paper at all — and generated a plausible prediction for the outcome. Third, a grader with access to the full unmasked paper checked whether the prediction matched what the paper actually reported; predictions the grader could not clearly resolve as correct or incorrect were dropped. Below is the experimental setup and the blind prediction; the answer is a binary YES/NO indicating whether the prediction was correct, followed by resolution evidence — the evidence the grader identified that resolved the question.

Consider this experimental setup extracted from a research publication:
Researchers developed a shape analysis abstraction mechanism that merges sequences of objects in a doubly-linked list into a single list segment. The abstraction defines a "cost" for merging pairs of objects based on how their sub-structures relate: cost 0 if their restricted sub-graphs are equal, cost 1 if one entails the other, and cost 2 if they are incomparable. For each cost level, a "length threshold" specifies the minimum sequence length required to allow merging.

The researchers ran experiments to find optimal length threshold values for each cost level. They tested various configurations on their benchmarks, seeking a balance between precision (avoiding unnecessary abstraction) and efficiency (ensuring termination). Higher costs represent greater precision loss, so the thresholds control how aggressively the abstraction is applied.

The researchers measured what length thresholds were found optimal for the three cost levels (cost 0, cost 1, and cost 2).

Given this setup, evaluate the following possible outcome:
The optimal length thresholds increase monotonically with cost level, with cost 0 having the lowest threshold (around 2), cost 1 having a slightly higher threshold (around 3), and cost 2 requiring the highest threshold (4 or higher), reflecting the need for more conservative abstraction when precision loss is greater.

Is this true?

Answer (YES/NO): NO